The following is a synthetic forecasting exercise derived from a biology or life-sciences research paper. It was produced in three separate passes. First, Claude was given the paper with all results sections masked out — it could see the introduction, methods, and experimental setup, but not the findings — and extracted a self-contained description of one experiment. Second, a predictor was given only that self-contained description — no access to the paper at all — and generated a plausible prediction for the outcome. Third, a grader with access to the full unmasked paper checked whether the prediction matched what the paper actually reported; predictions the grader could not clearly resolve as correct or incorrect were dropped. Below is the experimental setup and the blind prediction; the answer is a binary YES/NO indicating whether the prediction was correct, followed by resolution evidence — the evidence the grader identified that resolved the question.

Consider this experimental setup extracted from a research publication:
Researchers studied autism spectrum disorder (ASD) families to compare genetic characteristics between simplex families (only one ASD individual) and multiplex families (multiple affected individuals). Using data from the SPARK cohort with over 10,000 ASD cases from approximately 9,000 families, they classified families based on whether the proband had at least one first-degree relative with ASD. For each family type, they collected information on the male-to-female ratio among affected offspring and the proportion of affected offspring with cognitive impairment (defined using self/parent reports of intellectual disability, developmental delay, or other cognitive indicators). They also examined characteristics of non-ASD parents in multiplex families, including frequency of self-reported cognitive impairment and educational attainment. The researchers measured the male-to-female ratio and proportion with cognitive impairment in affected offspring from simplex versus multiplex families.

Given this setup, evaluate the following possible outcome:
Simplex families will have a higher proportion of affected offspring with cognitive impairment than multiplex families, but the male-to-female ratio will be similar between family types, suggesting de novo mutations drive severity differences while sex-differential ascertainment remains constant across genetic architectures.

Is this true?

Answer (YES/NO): NO